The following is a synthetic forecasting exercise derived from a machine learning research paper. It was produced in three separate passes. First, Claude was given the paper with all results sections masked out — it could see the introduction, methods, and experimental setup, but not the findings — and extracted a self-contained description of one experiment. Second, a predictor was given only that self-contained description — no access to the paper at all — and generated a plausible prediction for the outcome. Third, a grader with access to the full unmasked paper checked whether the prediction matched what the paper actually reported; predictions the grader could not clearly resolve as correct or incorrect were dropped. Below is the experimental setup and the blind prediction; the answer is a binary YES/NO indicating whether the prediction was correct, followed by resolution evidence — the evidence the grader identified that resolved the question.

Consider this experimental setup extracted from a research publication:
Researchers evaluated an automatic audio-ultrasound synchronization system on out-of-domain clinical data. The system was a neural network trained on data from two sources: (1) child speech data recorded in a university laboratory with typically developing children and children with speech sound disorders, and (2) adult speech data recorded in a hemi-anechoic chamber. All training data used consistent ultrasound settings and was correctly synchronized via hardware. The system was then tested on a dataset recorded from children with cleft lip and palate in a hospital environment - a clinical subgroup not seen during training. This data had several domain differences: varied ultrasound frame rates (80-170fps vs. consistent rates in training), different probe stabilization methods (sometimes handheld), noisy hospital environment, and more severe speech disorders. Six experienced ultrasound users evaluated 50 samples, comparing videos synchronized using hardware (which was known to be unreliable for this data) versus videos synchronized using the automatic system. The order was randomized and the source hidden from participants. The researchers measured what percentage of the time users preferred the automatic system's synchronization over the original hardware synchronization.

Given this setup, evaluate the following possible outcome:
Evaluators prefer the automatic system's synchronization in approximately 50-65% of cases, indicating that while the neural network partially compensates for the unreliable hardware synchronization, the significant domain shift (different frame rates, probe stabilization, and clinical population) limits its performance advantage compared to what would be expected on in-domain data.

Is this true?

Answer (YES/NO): NO